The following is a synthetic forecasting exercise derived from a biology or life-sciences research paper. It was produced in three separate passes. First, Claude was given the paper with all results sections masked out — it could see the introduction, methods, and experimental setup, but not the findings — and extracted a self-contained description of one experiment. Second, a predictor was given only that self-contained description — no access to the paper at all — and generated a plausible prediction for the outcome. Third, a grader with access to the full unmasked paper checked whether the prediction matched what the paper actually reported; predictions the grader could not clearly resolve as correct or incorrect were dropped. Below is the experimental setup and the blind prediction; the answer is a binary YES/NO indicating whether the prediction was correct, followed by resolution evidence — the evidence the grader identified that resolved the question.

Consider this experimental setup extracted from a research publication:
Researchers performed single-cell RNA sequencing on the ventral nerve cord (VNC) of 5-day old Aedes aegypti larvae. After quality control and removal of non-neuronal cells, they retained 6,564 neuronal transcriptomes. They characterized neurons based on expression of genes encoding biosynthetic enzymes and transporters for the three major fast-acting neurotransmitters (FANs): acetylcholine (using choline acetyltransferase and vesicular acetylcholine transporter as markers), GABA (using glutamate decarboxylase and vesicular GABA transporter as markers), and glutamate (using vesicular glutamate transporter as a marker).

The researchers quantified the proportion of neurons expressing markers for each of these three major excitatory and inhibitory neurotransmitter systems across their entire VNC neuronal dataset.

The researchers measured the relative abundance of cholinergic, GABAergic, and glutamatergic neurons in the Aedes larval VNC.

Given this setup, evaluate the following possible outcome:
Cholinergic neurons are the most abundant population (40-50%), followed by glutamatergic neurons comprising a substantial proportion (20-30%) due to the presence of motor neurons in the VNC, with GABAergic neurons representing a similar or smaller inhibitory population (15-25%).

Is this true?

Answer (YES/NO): NO